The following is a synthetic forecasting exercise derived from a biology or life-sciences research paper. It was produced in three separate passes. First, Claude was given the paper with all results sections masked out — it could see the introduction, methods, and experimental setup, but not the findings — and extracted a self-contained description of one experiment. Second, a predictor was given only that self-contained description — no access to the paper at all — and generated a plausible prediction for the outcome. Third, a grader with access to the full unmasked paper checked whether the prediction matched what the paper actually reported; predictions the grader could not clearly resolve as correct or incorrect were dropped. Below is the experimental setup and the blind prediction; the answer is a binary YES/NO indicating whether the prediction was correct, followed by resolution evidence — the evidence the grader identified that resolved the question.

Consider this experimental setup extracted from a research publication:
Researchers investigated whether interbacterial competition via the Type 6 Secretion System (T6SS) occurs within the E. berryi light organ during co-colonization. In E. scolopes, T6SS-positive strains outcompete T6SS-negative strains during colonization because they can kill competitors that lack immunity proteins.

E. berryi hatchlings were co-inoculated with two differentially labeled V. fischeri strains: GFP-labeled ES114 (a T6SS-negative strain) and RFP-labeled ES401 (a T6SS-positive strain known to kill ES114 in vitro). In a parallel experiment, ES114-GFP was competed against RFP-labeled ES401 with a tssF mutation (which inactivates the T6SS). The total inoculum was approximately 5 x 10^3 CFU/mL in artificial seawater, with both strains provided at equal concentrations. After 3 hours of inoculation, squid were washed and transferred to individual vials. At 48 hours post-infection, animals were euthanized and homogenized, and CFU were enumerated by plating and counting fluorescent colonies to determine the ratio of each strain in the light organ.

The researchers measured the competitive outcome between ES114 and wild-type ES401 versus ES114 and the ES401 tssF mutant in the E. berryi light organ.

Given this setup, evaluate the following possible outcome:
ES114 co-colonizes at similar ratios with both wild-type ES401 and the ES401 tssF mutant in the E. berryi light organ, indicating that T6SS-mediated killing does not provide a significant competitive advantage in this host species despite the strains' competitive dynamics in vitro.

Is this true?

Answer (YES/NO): NO